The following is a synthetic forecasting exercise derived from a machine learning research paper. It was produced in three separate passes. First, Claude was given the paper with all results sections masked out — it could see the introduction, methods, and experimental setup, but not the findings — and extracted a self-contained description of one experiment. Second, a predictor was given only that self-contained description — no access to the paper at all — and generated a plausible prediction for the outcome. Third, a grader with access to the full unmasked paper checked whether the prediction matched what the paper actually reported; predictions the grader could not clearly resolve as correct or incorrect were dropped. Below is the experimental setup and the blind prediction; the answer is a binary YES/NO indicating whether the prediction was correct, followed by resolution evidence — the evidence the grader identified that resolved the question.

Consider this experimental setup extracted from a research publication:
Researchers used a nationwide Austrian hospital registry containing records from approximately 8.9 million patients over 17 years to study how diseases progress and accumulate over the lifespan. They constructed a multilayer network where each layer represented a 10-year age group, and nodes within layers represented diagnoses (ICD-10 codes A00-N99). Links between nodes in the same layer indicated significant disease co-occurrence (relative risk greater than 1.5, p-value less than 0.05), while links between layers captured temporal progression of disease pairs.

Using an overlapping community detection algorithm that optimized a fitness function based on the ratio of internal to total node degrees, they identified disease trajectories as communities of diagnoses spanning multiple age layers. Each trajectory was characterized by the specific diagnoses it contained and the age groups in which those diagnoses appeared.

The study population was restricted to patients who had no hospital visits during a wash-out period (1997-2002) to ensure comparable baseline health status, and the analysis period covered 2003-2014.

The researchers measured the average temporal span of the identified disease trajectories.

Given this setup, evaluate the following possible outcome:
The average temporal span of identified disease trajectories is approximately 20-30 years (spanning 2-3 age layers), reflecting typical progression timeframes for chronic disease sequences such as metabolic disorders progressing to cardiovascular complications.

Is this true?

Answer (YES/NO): YES